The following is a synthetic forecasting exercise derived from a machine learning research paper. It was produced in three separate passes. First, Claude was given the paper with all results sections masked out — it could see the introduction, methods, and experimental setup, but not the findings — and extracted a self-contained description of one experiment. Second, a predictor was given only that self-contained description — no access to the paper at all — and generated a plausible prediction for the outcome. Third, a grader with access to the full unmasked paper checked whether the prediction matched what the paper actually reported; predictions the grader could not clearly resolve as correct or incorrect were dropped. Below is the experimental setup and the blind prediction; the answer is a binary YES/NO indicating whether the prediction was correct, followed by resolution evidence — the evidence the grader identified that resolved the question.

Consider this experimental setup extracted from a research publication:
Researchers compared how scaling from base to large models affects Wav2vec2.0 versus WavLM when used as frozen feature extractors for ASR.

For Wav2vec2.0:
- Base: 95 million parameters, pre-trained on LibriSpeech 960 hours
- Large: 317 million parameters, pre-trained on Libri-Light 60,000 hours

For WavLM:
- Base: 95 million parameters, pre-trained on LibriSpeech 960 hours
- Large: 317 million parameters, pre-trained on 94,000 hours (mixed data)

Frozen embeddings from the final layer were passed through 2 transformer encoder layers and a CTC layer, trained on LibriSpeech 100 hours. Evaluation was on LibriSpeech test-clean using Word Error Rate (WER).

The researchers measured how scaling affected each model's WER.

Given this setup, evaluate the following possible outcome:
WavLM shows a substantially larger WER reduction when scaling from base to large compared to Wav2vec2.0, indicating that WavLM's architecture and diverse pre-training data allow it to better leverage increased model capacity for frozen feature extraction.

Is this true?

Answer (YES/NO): YES